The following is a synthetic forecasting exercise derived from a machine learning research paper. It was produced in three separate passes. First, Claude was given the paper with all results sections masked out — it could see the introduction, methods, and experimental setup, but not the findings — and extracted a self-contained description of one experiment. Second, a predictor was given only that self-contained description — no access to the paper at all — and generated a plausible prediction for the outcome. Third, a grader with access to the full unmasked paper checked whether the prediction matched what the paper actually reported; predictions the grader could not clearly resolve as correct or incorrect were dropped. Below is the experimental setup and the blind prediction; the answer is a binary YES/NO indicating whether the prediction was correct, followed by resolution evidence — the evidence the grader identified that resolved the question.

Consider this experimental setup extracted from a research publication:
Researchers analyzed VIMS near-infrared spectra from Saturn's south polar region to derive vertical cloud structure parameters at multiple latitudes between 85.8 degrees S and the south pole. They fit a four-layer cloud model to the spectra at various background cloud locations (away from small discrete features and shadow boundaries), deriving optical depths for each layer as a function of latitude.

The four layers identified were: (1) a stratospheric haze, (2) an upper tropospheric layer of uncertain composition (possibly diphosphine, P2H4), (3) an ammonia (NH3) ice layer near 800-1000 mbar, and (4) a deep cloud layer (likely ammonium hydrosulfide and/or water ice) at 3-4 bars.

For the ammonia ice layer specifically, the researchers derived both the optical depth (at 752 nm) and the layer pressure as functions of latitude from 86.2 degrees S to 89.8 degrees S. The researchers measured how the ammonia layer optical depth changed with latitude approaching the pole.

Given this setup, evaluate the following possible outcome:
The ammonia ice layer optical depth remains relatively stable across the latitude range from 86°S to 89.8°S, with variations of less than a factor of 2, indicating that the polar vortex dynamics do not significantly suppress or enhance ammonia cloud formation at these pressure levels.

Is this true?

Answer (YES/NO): YES